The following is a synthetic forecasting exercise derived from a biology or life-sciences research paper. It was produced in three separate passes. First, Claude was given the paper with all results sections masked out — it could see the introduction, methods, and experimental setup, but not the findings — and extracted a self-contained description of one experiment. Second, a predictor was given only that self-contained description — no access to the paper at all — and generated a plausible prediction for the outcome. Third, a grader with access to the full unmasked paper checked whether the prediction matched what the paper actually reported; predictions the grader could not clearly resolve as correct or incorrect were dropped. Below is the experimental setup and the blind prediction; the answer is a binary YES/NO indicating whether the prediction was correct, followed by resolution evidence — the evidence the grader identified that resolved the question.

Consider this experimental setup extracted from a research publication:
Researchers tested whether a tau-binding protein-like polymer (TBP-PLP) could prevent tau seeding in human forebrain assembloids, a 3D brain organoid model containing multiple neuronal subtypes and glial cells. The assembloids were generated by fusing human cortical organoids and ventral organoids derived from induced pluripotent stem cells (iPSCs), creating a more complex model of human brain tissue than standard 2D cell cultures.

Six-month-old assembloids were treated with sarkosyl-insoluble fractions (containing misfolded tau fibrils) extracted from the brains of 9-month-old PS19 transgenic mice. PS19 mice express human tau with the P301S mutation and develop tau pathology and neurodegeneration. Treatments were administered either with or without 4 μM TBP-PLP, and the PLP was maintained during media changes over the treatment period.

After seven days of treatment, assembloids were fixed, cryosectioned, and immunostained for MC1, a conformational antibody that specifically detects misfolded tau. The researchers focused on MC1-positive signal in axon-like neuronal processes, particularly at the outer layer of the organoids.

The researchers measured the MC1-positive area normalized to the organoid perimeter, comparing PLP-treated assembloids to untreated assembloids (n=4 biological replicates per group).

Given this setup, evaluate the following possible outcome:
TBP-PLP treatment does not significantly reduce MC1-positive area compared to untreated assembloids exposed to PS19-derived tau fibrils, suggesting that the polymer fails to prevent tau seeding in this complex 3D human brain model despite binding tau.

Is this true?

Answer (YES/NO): NO